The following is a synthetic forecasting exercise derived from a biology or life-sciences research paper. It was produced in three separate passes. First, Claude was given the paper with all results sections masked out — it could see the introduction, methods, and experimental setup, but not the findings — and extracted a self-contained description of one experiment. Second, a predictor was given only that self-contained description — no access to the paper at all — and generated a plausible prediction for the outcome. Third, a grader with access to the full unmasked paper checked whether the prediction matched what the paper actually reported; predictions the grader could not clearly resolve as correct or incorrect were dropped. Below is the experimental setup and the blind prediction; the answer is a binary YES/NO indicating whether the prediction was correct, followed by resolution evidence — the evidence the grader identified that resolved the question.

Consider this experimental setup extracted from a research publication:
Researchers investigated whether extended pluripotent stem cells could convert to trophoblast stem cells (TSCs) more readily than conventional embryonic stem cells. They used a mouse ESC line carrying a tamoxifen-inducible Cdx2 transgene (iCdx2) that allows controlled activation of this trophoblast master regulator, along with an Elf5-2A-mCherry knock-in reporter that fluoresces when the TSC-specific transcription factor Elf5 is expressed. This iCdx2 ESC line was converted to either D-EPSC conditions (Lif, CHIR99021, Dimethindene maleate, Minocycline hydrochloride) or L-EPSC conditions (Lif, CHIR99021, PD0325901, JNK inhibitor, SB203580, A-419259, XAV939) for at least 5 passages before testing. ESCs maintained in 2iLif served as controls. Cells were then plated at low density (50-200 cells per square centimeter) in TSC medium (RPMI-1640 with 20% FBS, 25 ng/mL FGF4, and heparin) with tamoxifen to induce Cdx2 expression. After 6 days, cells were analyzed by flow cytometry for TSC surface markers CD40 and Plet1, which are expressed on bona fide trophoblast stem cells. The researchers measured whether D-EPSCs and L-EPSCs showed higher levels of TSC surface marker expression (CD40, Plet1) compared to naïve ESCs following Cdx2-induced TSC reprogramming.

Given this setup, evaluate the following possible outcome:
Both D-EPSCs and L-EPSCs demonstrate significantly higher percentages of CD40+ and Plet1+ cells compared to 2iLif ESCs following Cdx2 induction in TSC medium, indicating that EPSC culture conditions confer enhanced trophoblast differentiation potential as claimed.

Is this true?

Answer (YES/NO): NO